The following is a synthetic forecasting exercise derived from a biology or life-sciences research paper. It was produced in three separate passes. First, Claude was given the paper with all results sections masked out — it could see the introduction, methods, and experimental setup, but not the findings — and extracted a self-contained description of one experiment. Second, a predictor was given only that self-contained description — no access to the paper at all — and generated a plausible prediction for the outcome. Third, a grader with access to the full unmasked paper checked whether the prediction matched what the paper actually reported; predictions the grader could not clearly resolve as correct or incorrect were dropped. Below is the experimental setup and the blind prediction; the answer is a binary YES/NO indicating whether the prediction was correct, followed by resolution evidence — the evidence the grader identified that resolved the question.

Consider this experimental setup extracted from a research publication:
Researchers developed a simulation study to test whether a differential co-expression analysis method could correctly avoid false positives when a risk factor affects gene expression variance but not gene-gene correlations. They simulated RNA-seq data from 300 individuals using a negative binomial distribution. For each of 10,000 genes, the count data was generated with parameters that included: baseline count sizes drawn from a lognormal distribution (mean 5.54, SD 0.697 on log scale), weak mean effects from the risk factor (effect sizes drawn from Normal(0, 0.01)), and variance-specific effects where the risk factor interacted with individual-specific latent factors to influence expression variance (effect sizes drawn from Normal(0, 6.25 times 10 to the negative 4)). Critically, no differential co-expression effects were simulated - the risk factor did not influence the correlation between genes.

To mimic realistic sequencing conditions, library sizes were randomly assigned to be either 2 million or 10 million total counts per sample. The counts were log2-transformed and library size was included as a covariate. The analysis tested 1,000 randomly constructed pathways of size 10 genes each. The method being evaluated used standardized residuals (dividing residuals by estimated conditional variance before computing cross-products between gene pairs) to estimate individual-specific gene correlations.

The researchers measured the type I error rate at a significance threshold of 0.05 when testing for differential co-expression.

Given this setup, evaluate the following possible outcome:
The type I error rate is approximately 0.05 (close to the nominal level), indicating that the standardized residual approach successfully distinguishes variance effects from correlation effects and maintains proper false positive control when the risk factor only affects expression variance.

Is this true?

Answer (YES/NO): YES